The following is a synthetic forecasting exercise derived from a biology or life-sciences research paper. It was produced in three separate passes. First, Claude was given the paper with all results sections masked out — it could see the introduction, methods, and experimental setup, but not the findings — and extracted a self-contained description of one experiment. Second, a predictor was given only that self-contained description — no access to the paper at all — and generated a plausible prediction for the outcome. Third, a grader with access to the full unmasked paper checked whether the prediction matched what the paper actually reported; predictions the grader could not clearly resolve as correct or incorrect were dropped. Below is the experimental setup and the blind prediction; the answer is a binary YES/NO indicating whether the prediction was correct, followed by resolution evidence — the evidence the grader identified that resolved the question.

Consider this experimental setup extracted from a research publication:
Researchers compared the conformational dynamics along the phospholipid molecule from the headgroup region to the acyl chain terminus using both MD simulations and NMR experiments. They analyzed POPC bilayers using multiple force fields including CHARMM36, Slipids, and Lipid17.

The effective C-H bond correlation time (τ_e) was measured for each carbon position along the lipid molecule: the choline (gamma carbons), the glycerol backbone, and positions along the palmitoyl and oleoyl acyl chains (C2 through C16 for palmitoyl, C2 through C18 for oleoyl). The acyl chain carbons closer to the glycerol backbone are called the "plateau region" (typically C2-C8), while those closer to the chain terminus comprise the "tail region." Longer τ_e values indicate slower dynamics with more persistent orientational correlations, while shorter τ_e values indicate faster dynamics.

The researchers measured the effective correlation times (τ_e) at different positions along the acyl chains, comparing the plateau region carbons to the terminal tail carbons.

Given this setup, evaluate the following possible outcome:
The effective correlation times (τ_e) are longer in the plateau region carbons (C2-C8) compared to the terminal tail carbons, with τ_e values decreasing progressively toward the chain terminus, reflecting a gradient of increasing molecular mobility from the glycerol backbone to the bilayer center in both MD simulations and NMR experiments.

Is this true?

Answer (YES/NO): YES